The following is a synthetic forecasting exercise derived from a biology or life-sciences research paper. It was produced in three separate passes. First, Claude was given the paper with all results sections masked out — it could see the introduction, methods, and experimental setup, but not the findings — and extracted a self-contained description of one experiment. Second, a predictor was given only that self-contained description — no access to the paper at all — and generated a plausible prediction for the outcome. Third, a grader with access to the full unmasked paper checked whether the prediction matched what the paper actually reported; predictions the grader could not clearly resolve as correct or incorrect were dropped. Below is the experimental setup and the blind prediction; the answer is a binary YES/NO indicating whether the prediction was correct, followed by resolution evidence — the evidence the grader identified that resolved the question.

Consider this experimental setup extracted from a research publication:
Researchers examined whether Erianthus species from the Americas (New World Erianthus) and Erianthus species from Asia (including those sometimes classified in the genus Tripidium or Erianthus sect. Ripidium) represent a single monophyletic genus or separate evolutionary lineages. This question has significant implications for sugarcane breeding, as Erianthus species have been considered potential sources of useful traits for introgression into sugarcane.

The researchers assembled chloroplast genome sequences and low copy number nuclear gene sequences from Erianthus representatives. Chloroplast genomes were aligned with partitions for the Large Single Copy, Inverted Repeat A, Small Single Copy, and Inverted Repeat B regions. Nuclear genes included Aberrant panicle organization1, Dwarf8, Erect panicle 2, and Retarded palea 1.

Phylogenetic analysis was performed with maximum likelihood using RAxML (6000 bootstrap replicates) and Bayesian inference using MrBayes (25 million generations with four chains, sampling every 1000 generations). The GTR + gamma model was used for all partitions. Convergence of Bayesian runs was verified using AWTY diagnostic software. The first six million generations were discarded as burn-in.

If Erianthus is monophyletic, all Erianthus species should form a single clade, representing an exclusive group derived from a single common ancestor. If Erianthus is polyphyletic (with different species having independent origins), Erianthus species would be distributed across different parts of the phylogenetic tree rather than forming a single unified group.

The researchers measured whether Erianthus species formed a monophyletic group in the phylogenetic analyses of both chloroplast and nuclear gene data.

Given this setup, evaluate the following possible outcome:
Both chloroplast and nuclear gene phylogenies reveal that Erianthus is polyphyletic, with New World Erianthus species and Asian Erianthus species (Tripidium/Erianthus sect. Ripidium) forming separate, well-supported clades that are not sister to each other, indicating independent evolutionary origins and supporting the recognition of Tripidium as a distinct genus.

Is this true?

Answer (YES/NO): YES